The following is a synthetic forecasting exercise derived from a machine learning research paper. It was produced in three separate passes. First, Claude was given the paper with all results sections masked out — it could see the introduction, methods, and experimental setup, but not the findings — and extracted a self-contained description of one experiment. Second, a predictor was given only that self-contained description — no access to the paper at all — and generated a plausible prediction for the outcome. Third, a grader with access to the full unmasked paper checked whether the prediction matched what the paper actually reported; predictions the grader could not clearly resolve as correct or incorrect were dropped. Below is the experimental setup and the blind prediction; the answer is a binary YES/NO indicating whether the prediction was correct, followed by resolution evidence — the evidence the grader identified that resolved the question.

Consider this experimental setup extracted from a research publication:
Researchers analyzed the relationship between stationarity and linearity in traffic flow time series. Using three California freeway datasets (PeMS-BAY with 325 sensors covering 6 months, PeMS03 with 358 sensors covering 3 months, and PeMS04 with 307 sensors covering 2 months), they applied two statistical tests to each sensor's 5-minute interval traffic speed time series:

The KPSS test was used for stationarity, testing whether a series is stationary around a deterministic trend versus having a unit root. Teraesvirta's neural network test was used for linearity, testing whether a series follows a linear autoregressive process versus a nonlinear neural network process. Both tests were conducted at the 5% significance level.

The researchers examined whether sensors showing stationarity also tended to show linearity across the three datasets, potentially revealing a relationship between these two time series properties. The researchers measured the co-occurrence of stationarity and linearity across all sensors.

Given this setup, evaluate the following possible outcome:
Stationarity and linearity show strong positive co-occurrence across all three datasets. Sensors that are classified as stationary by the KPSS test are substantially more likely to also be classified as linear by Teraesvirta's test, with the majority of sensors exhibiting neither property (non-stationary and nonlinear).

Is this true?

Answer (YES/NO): NO